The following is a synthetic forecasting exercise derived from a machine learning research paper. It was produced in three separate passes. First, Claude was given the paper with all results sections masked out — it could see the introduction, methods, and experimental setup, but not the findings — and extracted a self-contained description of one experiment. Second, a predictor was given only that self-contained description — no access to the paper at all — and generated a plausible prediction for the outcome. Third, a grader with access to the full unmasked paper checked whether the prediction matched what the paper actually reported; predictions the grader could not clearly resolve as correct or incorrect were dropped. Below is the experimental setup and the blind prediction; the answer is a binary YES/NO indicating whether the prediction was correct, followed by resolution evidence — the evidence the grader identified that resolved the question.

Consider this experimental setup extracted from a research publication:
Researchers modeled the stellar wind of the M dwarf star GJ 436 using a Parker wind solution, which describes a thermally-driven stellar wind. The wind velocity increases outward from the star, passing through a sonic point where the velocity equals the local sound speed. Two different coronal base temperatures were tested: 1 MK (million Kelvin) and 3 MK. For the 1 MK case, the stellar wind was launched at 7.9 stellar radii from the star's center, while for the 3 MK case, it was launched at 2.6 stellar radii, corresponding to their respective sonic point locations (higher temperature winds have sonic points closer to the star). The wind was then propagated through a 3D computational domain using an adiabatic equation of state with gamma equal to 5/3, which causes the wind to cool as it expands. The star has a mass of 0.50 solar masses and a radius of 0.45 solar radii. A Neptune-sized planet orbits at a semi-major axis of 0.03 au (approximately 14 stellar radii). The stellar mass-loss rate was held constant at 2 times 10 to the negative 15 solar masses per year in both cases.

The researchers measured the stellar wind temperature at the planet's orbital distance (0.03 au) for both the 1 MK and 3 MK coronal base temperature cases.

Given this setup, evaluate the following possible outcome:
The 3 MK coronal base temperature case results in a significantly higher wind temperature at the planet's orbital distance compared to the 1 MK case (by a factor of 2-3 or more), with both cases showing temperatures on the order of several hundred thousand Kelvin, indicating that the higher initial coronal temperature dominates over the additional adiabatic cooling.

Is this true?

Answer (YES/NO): NO